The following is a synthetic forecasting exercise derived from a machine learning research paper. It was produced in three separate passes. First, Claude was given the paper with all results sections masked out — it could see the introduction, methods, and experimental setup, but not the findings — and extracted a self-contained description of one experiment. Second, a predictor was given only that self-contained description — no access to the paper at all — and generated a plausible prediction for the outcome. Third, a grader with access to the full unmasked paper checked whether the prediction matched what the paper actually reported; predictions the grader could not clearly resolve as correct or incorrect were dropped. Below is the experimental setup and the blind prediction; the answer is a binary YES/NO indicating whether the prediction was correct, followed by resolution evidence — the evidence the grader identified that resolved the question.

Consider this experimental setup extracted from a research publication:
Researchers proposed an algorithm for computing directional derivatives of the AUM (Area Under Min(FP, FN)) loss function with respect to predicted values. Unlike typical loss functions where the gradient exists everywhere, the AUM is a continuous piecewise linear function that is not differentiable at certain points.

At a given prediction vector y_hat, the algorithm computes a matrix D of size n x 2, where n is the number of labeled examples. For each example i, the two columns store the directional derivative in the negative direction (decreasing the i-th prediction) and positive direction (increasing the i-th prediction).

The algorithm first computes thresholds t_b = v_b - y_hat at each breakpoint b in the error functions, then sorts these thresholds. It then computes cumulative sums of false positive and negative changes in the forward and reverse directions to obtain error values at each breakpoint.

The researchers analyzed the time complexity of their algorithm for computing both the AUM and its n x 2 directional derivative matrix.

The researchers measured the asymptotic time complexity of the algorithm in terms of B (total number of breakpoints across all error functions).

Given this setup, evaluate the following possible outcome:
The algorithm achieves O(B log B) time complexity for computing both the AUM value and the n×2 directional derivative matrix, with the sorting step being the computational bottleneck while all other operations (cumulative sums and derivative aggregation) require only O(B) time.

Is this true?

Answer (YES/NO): YES